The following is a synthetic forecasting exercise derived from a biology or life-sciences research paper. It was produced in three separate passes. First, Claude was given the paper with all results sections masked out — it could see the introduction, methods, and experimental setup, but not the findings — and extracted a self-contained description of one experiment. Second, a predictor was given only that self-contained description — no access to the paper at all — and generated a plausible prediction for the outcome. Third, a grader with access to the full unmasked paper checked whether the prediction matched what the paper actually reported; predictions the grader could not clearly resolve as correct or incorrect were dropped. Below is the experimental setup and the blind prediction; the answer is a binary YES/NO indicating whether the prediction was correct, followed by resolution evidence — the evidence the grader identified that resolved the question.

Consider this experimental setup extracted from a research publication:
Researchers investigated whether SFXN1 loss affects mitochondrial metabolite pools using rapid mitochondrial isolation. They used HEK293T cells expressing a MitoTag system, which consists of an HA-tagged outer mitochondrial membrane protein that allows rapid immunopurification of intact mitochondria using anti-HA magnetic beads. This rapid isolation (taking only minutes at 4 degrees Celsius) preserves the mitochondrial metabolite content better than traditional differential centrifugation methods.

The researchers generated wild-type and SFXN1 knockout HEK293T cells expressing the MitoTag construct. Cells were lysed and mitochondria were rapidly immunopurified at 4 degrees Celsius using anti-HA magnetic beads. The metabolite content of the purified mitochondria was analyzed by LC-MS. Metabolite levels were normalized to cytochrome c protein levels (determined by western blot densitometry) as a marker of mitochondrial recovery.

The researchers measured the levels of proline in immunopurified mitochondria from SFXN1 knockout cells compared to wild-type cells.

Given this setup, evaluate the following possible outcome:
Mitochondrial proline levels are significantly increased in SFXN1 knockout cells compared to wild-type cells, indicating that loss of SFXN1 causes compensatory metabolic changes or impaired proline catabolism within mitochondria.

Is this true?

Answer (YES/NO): NO